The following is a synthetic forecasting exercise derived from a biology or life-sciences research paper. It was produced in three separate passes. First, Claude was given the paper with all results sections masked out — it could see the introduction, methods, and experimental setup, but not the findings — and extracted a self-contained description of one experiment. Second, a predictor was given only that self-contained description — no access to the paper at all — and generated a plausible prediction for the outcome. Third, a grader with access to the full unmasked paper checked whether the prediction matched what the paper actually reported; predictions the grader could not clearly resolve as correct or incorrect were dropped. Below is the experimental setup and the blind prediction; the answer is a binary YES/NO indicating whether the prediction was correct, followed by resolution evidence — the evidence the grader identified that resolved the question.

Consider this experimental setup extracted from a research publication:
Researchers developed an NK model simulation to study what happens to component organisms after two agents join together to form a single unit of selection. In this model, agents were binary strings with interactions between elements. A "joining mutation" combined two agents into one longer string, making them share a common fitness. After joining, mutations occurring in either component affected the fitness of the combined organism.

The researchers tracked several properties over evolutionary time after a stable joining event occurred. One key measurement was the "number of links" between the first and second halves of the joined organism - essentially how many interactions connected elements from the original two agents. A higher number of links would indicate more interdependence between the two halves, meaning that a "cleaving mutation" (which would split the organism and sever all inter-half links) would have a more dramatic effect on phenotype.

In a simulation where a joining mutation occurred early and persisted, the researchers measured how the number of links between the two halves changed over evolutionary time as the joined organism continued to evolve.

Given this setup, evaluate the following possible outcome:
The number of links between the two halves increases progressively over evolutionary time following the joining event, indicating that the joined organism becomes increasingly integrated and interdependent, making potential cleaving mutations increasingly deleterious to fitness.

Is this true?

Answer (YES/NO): YES